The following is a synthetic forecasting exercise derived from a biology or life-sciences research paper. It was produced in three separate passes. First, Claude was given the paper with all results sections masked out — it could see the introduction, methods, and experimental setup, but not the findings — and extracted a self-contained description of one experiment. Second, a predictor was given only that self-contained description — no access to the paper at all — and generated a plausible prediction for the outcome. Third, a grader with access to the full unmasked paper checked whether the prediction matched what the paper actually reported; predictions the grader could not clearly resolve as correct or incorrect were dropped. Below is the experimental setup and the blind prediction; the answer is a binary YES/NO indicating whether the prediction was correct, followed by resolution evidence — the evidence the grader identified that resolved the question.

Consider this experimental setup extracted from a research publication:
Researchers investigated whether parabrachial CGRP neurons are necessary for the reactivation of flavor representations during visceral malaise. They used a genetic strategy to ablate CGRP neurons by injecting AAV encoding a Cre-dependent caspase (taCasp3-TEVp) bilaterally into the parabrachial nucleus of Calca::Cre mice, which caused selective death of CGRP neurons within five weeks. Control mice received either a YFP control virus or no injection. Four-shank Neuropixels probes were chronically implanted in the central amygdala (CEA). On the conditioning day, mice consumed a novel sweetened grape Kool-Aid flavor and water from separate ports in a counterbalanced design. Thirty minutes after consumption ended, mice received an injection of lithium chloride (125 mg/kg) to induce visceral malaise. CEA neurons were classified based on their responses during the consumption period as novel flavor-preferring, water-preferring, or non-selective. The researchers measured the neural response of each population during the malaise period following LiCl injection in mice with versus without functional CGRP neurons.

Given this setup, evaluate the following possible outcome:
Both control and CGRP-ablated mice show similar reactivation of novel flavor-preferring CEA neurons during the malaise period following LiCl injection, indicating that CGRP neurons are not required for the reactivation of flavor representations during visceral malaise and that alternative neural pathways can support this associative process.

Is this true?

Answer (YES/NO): NO